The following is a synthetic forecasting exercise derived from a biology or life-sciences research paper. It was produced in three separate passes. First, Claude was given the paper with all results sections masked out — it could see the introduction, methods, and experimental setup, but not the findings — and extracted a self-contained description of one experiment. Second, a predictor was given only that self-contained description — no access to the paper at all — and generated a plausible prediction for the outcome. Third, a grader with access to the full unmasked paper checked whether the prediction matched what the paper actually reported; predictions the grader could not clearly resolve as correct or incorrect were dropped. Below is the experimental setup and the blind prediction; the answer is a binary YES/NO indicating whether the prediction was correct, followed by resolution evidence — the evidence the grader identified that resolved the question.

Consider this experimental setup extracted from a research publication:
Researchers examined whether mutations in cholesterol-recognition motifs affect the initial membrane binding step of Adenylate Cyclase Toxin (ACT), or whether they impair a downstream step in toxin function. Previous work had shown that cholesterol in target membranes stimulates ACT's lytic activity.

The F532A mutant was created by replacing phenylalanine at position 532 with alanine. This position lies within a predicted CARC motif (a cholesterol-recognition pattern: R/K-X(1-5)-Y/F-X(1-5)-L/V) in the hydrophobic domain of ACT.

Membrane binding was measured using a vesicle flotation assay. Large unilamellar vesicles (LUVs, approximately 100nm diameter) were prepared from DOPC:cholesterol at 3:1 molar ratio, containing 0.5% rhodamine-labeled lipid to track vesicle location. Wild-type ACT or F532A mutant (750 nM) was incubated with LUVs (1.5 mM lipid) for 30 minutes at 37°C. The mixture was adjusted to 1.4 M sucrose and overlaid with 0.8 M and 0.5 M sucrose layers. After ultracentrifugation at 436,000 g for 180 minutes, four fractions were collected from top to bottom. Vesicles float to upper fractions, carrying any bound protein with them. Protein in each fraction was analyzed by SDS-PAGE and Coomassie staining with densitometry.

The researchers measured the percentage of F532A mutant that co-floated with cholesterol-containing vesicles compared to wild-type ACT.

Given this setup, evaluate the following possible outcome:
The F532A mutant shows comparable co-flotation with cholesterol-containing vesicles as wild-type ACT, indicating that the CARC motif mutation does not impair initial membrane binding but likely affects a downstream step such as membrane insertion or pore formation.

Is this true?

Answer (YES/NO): YES